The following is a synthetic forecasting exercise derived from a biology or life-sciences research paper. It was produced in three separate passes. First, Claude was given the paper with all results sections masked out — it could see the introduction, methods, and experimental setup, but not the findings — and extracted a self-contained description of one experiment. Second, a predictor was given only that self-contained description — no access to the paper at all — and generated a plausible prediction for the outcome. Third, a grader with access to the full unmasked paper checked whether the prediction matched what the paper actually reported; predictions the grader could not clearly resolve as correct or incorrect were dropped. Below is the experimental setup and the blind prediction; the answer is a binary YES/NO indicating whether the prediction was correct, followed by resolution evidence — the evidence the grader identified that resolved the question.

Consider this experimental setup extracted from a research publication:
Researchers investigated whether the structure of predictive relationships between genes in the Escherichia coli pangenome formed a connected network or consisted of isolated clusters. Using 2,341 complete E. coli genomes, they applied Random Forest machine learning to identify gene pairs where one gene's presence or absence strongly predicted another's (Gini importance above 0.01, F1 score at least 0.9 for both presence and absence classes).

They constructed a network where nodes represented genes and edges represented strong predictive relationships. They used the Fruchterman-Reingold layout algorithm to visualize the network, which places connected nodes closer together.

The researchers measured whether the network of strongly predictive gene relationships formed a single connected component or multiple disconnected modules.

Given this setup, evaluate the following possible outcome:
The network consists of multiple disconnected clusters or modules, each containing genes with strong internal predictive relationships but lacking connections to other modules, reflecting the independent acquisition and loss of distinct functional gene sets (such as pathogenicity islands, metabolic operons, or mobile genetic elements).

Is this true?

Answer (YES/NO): YES